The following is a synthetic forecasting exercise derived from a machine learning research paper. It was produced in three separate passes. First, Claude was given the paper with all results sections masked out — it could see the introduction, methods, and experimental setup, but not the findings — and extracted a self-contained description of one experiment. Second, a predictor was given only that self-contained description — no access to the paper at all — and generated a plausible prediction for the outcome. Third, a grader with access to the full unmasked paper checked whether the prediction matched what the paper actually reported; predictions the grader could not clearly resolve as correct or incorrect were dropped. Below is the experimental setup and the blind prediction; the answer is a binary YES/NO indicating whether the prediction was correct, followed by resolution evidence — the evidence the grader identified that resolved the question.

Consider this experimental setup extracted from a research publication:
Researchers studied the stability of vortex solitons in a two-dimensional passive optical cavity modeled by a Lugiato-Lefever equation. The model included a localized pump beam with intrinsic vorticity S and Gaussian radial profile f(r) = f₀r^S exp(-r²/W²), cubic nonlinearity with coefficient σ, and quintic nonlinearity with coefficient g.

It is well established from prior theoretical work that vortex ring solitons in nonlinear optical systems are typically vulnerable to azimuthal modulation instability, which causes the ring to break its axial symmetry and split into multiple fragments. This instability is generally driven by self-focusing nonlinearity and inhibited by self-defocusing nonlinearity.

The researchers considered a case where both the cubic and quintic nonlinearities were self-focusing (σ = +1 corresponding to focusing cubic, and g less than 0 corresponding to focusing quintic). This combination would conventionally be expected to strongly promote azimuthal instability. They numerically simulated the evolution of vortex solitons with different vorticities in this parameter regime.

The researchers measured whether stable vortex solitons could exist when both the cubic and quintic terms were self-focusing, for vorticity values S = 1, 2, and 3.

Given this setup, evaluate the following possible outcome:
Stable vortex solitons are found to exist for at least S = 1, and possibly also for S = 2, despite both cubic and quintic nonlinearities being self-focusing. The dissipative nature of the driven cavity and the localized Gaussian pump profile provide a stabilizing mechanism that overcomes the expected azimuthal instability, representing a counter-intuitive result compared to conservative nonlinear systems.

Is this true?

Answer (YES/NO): YES